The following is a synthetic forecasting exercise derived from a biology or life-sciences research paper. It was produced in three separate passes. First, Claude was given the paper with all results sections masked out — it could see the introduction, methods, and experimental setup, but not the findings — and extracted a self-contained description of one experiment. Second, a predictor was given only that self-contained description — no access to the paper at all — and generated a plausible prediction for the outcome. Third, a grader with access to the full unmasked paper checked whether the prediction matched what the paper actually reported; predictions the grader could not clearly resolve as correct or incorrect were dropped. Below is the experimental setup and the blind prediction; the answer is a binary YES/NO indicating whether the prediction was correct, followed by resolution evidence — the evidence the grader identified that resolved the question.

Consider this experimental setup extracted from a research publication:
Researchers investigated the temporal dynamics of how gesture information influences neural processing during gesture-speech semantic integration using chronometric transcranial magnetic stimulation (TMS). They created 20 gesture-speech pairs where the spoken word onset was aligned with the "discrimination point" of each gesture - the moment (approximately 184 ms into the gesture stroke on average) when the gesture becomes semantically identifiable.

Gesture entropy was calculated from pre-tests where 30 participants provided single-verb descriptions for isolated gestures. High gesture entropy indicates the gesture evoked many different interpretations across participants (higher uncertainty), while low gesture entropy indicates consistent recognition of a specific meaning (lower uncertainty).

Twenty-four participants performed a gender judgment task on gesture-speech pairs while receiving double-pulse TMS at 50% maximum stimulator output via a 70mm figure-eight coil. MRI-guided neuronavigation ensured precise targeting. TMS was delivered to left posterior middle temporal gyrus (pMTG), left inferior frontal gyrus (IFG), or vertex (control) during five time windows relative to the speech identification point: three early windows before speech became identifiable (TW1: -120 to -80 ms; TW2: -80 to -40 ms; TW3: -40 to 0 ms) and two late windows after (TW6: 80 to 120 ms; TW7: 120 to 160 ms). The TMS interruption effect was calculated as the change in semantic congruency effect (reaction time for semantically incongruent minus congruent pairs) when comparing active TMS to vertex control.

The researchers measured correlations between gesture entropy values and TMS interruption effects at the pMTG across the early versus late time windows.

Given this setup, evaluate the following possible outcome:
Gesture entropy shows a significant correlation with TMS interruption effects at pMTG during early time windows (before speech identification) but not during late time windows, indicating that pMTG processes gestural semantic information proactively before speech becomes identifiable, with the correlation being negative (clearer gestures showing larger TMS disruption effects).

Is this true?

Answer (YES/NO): NO